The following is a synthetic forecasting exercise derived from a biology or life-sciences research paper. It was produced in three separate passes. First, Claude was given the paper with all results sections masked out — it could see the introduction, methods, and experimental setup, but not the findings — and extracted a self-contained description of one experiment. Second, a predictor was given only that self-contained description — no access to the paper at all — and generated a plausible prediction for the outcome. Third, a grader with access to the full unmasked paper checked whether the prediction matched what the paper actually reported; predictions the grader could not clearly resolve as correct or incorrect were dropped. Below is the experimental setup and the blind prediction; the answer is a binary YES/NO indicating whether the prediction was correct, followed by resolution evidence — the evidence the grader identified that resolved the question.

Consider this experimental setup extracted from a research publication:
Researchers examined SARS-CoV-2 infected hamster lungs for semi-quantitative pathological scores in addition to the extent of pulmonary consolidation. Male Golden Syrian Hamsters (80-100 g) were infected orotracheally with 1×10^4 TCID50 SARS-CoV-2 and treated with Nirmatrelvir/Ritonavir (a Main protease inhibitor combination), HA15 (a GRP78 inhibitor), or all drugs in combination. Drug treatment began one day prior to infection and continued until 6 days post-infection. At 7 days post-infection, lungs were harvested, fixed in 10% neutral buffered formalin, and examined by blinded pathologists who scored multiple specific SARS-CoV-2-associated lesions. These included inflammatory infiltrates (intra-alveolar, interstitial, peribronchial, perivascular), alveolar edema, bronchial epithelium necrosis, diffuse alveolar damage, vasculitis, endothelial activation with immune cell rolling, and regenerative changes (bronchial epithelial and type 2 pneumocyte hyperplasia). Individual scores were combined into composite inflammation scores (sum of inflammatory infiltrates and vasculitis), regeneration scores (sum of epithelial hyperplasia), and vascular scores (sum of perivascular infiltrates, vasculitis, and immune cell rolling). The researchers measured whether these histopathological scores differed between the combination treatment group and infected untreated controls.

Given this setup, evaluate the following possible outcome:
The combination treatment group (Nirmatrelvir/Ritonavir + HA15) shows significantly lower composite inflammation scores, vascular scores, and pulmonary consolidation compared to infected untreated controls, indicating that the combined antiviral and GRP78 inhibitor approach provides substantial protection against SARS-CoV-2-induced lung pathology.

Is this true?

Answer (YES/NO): NO